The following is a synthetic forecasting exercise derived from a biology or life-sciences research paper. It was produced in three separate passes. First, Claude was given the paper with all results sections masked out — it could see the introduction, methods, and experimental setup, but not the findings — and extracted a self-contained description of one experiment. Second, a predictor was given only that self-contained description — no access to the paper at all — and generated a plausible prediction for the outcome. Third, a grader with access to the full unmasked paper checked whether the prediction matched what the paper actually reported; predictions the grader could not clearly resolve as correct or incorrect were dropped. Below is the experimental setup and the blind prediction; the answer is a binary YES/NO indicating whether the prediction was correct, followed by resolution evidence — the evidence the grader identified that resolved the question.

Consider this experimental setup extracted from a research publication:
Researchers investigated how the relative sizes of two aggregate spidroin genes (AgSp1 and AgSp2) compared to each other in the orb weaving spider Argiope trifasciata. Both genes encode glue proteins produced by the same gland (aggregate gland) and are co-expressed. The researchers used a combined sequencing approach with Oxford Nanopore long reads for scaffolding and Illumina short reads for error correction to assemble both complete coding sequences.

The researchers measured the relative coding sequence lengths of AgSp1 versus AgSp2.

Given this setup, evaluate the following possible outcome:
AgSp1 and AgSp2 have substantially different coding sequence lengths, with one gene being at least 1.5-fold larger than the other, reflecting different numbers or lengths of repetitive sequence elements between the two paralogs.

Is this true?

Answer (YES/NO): YES